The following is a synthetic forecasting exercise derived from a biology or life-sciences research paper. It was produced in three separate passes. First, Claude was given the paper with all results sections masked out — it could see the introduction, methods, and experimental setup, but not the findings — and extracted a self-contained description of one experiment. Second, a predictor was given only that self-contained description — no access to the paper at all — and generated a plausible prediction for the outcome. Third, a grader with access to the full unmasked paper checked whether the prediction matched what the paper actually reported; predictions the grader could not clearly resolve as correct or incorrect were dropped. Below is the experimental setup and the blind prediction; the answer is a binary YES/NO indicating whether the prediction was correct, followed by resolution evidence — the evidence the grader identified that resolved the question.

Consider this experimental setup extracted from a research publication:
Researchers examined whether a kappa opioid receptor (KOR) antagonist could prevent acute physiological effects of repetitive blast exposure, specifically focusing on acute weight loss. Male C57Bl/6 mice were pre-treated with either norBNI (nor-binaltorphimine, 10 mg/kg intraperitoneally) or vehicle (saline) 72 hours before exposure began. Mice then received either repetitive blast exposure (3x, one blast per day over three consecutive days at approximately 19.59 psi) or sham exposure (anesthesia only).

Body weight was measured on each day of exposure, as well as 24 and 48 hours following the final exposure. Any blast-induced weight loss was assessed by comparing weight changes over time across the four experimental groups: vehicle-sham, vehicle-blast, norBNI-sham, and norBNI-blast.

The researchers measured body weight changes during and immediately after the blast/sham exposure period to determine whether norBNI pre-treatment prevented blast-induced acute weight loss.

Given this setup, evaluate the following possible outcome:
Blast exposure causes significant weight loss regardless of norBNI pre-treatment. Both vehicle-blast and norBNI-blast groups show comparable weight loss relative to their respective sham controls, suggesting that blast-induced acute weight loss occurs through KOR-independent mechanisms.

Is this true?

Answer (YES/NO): YES